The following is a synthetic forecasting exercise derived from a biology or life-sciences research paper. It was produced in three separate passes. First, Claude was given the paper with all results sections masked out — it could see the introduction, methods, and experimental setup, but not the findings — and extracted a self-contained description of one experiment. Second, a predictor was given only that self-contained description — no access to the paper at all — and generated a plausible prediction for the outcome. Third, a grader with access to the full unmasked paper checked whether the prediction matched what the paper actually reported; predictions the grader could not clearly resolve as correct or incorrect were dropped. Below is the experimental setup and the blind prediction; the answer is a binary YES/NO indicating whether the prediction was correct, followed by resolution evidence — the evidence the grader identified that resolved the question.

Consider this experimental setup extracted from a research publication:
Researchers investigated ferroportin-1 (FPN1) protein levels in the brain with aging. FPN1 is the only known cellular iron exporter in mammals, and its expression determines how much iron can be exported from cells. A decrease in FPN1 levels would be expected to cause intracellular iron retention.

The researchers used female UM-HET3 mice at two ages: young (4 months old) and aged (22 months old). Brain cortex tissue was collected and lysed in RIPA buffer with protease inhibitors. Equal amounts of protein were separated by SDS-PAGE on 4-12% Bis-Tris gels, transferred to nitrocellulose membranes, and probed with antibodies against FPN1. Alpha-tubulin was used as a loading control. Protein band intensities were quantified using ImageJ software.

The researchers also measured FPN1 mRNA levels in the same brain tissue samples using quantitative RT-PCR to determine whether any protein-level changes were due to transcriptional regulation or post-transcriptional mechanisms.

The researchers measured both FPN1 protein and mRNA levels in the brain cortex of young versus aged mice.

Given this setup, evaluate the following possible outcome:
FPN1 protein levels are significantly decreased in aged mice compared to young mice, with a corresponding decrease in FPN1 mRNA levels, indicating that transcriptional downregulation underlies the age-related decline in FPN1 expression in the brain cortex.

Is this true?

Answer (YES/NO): NO